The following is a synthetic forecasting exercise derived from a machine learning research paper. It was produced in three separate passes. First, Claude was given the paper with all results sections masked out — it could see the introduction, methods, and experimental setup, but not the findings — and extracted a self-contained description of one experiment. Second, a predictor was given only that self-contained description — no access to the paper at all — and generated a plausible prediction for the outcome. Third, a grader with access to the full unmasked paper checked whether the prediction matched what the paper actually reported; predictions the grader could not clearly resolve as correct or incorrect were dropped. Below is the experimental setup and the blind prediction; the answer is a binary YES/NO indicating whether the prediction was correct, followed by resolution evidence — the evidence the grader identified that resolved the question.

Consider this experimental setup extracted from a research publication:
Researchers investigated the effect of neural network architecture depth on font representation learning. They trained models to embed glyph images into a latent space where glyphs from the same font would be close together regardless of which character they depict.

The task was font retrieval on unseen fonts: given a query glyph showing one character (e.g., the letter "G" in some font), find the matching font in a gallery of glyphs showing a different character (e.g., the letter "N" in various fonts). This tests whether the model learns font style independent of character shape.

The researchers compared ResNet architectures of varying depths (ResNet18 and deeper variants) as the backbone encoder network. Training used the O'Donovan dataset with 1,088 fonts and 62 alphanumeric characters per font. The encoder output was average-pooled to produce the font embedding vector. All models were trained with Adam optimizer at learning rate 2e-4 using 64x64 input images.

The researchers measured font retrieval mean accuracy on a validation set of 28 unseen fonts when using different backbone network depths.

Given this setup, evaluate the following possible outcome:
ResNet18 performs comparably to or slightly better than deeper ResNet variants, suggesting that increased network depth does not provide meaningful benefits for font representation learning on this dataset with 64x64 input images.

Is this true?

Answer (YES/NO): YES